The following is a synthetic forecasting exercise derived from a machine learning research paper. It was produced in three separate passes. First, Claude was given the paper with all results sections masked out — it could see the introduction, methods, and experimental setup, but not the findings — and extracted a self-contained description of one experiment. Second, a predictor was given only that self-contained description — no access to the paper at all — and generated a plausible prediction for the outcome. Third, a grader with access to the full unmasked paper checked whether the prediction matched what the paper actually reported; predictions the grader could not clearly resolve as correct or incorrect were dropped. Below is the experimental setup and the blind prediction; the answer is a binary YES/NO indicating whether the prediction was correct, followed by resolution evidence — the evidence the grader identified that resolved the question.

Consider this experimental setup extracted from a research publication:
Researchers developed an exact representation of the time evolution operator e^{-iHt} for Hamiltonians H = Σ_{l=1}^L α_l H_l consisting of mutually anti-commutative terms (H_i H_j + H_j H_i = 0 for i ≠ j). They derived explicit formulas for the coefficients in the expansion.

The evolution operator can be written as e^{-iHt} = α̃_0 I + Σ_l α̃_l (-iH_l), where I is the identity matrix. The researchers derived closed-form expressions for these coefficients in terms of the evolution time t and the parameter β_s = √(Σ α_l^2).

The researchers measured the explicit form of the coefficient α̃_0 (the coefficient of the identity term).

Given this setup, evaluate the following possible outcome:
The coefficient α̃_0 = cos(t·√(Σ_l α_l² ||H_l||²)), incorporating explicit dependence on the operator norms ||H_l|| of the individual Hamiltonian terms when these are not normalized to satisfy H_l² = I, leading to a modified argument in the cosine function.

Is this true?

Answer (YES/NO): NO